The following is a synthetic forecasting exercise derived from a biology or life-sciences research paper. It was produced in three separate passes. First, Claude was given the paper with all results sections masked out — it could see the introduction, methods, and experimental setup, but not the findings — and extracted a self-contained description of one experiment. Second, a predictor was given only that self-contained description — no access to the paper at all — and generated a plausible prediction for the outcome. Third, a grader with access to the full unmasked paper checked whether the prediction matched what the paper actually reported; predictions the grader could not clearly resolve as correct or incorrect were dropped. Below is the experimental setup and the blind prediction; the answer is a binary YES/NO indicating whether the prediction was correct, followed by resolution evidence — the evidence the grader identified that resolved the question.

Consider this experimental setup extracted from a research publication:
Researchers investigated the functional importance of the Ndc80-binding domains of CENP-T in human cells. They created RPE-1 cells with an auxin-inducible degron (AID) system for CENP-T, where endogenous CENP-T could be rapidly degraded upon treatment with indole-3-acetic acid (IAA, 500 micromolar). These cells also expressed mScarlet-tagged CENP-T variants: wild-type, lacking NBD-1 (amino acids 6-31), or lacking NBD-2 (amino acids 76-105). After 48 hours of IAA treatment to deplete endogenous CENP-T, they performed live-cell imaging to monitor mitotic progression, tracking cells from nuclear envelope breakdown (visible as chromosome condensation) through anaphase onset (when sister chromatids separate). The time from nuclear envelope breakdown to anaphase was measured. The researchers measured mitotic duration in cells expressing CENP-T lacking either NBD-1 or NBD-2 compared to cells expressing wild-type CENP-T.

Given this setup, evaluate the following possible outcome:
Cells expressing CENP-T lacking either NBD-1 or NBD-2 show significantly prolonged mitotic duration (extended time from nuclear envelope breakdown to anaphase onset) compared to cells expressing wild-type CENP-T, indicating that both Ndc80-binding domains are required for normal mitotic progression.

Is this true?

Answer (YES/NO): NO